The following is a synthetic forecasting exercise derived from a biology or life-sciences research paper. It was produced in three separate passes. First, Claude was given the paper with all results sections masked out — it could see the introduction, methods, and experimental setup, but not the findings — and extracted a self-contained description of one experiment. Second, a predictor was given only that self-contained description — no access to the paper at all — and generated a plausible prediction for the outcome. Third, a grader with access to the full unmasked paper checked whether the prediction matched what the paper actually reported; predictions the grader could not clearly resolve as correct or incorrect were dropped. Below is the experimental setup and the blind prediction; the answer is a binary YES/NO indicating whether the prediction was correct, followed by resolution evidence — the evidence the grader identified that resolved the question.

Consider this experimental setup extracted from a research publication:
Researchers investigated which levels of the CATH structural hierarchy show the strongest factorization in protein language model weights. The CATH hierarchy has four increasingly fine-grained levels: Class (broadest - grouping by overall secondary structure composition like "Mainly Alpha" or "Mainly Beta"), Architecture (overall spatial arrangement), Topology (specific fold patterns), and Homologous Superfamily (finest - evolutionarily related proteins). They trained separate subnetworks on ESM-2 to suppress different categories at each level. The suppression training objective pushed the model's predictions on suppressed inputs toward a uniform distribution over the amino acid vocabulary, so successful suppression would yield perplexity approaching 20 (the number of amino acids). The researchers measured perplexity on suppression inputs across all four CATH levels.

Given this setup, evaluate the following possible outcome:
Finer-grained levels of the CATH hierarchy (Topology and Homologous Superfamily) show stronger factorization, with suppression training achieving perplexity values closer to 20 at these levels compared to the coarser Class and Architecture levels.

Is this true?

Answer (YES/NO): NO